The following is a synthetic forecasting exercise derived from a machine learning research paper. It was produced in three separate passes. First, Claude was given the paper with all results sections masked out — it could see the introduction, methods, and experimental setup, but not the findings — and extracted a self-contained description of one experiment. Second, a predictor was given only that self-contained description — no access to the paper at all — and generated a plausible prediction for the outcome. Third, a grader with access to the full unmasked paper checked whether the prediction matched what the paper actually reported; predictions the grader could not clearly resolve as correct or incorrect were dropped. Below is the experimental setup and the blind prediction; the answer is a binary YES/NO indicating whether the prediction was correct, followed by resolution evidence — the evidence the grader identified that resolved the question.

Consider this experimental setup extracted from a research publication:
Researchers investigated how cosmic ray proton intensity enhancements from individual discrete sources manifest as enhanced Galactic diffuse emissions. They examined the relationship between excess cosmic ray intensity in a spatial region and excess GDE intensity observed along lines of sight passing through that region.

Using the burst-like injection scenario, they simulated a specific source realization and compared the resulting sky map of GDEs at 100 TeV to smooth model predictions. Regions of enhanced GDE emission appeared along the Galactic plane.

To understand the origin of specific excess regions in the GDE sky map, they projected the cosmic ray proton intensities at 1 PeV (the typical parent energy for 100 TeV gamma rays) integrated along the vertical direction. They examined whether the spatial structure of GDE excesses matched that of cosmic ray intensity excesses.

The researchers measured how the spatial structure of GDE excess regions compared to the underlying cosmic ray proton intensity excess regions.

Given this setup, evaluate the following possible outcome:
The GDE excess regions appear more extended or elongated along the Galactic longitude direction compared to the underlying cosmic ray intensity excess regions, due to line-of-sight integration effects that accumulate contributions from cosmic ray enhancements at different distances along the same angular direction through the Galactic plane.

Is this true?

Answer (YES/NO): NO